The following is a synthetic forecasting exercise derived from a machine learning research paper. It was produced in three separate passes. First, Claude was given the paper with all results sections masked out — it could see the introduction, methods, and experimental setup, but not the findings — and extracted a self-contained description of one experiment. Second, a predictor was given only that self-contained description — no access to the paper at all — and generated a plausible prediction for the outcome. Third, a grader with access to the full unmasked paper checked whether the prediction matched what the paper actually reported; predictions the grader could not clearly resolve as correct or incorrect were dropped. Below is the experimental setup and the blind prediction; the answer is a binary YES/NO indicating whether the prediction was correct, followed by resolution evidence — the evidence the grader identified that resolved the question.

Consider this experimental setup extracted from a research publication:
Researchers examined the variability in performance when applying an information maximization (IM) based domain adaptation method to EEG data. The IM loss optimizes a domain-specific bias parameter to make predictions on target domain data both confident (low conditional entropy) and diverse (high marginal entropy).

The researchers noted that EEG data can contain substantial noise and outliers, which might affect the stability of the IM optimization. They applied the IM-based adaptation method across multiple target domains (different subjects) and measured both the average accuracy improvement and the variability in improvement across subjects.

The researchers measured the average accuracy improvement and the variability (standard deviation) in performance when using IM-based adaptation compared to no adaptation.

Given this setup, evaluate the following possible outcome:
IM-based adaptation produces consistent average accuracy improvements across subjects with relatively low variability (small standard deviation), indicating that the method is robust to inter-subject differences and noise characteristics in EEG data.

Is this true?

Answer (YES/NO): NO